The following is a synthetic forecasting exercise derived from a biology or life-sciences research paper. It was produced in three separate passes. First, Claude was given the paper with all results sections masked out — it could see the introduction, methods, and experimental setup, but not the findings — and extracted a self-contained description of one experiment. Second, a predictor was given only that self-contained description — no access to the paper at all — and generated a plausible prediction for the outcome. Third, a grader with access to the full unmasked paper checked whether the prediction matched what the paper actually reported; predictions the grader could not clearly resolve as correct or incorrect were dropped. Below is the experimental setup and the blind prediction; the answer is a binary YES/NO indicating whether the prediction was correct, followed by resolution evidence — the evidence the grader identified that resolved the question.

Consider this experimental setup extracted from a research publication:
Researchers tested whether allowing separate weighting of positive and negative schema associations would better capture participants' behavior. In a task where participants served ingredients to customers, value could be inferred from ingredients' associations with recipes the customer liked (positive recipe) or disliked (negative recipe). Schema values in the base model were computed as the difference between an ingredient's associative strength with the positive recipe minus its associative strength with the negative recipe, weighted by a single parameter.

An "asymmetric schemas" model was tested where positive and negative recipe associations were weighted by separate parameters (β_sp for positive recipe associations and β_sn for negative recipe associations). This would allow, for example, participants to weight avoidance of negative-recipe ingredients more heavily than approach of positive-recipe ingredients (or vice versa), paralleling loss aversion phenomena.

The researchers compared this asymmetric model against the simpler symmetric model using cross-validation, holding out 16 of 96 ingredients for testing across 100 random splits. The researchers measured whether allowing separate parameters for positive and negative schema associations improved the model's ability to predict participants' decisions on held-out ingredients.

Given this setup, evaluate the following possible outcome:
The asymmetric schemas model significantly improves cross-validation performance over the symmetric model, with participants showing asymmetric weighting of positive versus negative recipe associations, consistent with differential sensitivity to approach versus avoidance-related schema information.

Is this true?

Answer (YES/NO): NO